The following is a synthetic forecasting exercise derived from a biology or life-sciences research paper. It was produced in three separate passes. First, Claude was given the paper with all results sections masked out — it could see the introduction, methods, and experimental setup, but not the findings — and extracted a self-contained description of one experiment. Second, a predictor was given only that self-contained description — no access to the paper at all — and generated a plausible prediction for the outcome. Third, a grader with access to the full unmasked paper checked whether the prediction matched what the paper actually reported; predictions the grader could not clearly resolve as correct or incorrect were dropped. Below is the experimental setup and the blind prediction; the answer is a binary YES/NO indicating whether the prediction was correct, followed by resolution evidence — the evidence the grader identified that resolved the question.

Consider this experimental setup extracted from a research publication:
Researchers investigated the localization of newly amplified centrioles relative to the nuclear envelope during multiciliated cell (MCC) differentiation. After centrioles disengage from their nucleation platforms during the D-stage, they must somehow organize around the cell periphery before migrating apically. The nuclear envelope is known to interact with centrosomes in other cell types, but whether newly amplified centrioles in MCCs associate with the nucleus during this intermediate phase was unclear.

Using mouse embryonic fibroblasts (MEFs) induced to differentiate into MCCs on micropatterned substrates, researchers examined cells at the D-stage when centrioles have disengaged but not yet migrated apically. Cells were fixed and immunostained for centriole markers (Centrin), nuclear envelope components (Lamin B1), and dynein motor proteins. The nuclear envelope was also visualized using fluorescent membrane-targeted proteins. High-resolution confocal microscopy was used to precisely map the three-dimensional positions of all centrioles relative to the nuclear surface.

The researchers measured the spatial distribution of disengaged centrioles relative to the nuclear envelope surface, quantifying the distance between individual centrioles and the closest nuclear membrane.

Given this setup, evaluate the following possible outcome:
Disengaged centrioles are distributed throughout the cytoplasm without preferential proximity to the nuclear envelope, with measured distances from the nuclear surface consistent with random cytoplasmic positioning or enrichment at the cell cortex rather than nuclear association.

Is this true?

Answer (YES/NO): NO